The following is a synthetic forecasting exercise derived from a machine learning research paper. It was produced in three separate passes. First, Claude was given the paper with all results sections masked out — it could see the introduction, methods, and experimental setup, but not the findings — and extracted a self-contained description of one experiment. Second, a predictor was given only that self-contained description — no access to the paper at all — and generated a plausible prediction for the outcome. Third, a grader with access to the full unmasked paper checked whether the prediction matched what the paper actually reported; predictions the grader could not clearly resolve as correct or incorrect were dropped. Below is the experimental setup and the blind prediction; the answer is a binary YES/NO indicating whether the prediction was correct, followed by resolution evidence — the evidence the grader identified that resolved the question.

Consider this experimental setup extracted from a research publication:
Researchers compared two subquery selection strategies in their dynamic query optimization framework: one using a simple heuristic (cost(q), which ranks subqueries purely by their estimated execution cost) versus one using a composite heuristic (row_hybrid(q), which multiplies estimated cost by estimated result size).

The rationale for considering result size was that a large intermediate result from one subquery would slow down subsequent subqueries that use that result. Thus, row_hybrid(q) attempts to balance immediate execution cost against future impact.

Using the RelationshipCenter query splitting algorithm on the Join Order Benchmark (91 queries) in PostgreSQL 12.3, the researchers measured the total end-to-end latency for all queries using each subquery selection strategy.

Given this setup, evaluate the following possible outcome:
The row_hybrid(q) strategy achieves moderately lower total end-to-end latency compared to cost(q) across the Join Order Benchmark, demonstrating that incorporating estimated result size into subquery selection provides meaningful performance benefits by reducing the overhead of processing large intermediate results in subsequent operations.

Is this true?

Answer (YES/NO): YES